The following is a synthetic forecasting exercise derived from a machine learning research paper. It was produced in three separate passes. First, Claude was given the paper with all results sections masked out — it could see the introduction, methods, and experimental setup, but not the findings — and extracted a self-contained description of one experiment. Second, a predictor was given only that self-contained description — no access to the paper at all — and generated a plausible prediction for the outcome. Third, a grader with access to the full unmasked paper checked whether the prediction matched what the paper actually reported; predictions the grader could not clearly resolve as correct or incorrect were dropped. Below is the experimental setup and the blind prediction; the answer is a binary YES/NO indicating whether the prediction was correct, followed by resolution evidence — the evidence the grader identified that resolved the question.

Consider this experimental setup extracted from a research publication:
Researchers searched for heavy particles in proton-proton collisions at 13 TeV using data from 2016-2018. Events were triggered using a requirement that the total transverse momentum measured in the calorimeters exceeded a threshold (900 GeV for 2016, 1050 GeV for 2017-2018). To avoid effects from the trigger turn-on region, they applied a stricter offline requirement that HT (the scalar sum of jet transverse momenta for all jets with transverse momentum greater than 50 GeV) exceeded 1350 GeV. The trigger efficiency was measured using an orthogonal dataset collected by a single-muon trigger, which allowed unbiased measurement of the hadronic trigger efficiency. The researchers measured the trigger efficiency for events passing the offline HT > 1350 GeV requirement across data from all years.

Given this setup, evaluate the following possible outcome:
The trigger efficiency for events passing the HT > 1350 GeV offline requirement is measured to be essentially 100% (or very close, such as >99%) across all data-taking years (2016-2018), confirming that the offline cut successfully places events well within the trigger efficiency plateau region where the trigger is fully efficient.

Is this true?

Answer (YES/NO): YES